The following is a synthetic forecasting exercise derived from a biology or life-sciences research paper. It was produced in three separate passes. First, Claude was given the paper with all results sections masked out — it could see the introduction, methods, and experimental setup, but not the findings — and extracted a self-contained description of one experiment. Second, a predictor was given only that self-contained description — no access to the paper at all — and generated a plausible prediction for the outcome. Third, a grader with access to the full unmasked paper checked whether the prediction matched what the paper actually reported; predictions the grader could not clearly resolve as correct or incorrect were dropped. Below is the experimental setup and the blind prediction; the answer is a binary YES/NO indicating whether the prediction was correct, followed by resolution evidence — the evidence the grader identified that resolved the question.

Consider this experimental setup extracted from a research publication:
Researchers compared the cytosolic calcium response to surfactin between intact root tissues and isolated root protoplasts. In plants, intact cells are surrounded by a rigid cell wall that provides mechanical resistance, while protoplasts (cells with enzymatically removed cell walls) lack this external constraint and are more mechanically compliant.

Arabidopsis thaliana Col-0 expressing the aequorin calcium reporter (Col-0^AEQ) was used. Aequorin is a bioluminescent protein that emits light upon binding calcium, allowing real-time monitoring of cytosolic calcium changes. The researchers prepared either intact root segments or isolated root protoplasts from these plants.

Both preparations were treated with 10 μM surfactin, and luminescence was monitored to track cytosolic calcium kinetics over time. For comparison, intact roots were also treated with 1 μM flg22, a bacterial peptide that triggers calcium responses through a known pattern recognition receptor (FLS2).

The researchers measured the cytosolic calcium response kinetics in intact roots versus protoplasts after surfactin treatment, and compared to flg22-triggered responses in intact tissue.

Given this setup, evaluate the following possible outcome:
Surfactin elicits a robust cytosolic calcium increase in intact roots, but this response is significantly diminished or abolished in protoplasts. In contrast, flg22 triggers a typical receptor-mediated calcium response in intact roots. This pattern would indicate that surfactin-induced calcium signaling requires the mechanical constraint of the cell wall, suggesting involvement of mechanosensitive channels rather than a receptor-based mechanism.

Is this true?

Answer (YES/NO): NO